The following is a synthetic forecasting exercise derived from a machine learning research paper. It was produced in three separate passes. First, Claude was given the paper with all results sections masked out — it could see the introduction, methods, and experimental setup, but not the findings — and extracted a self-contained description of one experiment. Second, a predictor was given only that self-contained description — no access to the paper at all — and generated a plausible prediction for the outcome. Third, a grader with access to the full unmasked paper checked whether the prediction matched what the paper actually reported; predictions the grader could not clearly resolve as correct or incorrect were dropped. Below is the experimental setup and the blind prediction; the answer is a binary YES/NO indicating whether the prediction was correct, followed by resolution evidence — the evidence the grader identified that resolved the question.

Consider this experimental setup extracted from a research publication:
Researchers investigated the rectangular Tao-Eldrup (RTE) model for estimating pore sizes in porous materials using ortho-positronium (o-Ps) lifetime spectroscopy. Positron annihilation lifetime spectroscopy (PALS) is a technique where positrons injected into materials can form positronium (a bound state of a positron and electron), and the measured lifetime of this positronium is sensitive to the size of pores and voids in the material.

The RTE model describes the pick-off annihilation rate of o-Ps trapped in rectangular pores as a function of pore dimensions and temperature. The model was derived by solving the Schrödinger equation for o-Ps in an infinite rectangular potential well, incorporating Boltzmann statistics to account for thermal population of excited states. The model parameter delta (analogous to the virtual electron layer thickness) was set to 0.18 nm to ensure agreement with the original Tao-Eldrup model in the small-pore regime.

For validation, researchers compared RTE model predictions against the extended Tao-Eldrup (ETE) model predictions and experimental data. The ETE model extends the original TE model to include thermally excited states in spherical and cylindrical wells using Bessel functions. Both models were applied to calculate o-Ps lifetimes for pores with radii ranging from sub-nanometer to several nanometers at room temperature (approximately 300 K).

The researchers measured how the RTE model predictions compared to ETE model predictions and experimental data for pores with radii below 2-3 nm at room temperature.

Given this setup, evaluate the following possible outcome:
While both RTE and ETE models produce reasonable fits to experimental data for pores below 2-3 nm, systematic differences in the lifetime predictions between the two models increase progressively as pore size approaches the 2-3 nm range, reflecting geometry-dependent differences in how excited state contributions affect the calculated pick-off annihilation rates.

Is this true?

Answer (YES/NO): NO